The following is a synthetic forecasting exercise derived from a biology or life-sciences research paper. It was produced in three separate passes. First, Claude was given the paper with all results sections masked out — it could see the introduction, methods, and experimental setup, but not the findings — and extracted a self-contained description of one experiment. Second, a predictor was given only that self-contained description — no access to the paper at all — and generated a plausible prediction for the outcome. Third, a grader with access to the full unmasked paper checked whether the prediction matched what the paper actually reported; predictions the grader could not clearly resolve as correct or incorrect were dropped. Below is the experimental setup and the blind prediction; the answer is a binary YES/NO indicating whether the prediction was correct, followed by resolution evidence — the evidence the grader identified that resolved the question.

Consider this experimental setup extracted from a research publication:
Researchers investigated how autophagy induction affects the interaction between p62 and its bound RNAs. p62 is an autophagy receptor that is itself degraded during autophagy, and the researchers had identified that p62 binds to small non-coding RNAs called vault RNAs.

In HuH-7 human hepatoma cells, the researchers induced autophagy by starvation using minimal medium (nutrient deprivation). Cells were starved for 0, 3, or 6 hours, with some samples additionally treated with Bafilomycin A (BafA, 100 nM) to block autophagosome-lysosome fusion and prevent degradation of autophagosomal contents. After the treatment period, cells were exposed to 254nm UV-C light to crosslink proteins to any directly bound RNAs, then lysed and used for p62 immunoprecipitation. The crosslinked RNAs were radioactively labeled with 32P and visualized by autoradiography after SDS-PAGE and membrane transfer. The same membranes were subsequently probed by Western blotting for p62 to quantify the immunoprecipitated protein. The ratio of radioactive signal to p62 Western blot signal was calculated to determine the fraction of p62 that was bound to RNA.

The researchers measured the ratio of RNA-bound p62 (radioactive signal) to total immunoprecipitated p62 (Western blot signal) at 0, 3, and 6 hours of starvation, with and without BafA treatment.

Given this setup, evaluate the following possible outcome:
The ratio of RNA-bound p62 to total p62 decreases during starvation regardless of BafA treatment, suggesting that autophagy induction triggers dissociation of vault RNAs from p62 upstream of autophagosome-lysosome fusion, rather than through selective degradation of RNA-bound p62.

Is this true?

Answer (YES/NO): YES